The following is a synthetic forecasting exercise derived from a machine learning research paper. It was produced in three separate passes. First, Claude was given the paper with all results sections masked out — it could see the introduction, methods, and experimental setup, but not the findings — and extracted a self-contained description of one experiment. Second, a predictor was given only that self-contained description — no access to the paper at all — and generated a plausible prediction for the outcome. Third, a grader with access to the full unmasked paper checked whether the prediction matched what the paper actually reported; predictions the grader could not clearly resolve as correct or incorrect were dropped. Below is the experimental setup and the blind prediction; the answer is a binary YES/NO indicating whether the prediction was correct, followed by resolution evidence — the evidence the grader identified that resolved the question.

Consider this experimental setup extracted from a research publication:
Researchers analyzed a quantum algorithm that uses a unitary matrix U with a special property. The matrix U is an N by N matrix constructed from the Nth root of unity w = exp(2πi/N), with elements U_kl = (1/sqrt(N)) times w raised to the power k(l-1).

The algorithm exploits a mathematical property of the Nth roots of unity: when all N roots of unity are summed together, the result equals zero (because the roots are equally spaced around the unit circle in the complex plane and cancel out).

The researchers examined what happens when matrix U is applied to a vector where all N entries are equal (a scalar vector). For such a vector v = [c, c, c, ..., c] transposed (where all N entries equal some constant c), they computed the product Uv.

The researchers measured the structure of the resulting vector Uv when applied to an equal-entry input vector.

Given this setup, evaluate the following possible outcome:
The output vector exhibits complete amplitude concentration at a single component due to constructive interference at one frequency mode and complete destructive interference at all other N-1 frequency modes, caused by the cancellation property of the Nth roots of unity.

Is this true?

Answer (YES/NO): YES